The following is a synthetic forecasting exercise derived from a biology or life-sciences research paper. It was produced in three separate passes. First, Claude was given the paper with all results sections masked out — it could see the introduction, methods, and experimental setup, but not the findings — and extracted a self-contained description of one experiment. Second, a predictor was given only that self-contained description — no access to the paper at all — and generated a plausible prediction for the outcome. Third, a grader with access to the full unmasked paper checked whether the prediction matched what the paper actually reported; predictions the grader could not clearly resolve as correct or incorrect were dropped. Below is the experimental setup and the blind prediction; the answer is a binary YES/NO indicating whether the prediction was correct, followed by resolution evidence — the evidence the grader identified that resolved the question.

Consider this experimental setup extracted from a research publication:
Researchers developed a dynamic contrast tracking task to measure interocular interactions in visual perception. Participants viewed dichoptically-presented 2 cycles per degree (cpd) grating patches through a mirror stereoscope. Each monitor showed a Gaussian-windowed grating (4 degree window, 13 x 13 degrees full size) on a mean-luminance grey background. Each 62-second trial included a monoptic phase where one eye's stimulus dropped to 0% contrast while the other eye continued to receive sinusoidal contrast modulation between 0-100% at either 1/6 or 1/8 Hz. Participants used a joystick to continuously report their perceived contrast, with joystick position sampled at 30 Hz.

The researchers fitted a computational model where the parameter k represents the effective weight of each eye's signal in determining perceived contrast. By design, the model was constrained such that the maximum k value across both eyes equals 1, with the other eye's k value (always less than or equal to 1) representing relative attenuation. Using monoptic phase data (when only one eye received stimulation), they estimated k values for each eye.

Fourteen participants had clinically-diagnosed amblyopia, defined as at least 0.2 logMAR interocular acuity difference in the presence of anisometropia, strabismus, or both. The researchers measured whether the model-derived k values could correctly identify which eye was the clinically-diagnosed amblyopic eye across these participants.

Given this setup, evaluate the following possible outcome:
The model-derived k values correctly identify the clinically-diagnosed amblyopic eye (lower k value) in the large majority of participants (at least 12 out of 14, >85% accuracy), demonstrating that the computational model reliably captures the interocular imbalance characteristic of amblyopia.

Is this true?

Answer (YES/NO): YES